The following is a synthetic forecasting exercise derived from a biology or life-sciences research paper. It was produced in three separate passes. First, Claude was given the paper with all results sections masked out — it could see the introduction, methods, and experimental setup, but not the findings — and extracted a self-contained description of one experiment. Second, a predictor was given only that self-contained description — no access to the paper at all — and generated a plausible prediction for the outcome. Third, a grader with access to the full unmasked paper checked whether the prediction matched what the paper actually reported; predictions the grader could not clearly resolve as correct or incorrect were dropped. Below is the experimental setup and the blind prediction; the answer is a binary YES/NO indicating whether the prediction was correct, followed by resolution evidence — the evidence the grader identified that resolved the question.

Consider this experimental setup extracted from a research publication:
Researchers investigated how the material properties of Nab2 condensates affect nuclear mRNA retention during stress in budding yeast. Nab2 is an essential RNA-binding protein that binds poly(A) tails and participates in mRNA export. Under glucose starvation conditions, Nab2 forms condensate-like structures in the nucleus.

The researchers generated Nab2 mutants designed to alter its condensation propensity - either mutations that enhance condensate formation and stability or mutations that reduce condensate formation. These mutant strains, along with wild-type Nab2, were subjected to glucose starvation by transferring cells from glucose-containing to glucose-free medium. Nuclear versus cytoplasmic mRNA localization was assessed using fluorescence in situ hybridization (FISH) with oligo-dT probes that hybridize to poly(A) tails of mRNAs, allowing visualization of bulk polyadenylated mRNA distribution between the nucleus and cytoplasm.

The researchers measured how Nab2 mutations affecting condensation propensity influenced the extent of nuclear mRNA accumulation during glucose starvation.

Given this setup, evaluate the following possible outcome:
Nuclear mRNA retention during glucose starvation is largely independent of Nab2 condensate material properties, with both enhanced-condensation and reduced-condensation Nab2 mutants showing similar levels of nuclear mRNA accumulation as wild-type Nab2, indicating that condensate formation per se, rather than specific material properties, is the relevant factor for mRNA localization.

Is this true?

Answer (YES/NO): NO